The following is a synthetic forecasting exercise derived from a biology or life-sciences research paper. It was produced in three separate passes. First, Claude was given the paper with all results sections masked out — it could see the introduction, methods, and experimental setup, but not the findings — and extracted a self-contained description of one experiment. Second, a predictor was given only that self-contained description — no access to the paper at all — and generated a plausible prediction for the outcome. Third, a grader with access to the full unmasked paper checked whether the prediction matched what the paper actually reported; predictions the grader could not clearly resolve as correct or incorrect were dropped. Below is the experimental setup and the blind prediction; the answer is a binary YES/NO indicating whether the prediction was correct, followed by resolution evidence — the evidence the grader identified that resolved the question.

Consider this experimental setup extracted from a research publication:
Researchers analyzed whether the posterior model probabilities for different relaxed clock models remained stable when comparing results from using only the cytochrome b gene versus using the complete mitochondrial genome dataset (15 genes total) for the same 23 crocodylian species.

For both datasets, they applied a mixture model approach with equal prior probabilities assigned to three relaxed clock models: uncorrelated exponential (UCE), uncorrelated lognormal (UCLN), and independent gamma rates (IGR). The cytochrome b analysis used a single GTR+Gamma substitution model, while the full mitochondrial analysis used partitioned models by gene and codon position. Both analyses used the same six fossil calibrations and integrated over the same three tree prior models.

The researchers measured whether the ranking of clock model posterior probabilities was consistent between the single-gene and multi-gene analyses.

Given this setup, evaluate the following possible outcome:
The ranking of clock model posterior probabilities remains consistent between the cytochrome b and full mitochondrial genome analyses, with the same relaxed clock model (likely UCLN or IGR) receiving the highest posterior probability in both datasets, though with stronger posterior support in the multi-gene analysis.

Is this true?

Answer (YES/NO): NO